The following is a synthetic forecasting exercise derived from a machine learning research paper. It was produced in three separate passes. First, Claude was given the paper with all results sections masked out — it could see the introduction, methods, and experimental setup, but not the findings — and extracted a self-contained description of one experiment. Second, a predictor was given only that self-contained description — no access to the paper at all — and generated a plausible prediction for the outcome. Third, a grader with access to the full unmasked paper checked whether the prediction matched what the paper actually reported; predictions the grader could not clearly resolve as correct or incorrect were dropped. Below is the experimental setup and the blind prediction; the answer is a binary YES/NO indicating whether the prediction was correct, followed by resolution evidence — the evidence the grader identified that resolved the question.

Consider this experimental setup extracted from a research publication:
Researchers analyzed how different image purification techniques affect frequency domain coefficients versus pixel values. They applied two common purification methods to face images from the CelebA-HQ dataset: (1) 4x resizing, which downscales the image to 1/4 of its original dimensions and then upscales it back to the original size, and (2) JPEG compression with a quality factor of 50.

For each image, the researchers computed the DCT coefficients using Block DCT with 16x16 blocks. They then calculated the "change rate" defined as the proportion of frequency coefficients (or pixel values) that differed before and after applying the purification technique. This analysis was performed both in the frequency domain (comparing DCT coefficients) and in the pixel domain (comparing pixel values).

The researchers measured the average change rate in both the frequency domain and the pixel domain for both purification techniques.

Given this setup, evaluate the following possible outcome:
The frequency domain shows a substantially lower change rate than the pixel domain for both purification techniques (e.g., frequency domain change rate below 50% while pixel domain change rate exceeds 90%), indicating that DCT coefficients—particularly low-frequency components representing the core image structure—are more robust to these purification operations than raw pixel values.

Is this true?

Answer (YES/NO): NO